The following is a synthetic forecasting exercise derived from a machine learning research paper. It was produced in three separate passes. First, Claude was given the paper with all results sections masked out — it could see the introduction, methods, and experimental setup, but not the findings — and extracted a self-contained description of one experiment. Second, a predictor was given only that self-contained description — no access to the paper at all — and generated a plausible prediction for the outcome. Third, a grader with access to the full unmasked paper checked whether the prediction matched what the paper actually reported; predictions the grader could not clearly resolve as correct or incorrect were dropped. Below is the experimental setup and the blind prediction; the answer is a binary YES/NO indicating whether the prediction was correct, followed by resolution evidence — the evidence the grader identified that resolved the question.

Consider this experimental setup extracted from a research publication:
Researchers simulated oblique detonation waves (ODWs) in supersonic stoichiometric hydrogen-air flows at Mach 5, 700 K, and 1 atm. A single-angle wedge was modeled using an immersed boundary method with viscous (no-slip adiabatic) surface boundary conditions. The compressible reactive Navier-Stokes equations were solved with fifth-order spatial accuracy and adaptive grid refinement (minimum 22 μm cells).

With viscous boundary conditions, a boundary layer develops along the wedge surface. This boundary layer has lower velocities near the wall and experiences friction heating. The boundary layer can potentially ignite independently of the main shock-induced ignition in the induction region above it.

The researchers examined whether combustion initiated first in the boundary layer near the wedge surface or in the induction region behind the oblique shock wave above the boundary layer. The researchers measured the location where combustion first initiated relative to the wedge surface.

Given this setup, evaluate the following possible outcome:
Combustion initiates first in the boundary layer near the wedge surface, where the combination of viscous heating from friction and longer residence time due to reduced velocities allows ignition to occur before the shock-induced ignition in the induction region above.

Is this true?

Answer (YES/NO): YES